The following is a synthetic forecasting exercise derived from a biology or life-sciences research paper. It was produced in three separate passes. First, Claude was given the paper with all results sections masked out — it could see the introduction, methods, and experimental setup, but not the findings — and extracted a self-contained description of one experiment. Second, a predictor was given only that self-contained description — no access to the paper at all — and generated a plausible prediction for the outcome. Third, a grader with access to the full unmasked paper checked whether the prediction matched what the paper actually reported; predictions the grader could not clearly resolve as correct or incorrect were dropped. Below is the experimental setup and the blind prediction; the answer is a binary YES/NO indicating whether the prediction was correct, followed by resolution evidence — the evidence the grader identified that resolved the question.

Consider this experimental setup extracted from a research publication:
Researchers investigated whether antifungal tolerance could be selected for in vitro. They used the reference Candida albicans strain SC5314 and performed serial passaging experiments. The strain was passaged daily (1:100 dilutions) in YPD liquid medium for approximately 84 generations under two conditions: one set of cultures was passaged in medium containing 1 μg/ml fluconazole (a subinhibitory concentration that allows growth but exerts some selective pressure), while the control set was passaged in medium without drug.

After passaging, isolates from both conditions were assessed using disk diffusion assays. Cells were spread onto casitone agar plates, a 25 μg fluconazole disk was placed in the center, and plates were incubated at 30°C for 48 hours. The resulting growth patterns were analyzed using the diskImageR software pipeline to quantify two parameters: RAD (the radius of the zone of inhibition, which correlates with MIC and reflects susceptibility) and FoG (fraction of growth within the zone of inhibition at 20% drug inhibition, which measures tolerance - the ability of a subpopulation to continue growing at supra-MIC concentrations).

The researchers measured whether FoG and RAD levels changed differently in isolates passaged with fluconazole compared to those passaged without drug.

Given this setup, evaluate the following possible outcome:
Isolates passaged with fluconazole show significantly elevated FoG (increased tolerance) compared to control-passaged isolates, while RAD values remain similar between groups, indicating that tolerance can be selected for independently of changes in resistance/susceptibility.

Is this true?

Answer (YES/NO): YES